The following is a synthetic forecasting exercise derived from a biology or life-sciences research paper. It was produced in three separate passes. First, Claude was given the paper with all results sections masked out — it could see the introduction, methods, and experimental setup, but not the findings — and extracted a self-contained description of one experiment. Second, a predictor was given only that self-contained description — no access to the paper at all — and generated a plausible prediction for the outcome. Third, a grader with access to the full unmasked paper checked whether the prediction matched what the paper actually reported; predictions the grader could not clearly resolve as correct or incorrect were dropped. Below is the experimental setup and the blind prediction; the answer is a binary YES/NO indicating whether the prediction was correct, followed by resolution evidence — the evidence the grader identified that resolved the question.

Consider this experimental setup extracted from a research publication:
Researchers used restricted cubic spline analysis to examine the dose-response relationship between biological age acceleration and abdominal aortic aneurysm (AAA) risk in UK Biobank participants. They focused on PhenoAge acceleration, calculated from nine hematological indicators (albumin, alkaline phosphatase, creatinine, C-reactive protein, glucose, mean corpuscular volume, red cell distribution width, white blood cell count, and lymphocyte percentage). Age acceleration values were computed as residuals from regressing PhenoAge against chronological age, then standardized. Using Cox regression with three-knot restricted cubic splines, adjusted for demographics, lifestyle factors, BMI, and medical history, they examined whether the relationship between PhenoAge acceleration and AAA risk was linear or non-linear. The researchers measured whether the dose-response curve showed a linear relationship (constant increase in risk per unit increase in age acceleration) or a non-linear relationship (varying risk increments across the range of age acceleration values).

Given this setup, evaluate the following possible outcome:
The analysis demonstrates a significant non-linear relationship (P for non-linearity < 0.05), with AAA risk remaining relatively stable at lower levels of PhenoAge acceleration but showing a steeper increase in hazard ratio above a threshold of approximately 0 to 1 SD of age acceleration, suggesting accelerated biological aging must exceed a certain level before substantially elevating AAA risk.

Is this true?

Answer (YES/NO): NO